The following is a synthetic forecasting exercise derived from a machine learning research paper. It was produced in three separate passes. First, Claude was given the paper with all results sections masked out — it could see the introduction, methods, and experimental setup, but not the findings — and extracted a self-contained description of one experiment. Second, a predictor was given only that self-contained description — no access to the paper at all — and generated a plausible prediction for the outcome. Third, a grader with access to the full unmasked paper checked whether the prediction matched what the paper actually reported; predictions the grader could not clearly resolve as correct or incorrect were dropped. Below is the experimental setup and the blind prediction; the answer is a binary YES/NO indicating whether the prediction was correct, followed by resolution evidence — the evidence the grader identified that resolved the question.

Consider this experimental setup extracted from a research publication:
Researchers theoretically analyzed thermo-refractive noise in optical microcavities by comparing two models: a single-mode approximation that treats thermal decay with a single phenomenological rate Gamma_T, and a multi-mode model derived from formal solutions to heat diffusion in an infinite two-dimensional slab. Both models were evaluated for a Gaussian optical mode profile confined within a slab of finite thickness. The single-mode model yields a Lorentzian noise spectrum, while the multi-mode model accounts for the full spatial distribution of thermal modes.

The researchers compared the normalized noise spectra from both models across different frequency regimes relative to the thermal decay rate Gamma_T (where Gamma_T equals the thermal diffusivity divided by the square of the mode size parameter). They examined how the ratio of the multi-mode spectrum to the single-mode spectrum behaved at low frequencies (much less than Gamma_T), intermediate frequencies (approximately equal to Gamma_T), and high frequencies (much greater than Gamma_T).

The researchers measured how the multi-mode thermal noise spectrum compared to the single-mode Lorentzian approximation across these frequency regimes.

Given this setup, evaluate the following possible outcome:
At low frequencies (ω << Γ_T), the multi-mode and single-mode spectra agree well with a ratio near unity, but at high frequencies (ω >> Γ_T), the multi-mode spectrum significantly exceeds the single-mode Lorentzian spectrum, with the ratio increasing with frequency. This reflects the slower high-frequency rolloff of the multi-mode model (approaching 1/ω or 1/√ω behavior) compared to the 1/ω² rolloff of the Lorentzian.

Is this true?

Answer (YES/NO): NO